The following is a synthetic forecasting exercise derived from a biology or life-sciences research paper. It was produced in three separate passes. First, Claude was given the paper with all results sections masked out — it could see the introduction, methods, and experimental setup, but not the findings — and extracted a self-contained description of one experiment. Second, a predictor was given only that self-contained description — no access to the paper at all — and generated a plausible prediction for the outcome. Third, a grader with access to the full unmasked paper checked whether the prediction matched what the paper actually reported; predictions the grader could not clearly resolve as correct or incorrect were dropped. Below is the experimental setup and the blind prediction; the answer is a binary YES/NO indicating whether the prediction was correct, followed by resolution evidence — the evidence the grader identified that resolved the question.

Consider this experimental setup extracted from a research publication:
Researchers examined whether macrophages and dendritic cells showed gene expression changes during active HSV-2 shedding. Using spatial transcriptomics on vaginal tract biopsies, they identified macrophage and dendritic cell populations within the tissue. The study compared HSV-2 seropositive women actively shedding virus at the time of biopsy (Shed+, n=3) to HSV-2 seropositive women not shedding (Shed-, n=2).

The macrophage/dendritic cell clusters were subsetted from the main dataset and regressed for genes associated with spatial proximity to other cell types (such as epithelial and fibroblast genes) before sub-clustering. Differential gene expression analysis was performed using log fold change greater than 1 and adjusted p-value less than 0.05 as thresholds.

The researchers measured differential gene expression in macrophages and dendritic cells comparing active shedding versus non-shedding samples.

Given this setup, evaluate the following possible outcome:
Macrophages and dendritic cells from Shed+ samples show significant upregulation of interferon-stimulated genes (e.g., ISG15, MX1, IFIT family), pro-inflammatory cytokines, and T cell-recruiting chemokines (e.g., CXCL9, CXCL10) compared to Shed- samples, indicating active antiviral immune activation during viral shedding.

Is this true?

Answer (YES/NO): YES